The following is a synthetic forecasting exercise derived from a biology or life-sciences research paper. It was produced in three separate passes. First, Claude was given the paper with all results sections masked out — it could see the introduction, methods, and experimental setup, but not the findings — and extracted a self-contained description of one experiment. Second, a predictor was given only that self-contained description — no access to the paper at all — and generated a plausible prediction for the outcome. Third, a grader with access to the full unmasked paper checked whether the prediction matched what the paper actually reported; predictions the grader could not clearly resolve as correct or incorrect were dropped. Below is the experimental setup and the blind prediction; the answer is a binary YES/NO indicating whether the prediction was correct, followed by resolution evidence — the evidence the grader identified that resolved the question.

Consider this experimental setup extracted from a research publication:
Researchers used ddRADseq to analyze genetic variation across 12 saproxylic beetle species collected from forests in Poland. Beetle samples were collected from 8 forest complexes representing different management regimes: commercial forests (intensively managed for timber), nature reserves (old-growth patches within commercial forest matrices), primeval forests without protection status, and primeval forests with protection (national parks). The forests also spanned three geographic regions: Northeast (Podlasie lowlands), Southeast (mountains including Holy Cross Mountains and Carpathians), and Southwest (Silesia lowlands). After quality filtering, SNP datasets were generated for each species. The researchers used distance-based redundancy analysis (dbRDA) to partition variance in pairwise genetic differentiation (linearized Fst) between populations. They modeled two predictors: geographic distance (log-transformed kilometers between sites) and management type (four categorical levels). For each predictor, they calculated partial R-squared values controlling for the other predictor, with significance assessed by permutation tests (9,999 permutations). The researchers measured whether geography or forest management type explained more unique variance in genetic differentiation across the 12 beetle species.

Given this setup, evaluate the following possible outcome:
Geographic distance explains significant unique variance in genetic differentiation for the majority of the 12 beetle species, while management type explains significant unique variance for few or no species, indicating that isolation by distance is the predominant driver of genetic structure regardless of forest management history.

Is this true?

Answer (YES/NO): YES